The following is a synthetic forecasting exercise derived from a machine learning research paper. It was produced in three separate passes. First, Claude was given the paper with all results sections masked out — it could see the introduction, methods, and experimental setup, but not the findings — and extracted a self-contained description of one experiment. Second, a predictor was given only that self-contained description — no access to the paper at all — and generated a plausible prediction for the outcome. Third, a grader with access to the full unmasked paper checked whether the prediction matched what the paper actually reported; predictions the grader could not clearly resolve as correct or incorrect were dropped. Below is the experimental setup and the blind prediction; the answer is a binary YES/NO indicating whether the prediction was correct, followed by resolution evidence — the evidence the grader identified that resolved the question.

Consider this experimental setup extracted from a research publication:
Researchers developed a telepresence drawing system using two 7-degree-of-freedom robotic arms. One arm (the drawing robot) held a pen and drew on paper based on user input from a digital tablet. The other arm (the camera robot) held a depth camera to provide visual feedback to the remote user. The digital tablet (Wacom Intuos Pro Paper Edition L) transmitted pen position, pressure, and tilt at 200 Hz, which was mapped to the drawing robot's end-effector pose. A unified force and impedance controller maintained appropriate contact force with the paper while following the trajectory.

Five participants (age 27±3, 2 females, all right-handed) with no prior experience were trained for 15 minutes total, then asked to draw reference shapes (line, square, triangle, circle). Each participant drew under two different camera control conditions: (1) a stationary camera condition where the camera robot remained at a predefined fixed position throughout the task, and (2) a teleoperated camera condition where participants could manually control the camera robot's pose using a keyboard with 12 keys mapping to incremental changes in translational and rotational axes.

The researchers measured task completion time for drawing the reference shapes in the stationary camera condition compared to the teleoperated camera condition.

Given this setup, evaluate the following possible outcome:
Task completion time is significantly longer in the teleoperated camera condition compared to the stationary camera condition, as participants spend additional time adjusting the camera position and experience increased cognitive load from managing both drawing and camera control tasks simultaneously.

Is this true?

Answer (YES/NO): YES